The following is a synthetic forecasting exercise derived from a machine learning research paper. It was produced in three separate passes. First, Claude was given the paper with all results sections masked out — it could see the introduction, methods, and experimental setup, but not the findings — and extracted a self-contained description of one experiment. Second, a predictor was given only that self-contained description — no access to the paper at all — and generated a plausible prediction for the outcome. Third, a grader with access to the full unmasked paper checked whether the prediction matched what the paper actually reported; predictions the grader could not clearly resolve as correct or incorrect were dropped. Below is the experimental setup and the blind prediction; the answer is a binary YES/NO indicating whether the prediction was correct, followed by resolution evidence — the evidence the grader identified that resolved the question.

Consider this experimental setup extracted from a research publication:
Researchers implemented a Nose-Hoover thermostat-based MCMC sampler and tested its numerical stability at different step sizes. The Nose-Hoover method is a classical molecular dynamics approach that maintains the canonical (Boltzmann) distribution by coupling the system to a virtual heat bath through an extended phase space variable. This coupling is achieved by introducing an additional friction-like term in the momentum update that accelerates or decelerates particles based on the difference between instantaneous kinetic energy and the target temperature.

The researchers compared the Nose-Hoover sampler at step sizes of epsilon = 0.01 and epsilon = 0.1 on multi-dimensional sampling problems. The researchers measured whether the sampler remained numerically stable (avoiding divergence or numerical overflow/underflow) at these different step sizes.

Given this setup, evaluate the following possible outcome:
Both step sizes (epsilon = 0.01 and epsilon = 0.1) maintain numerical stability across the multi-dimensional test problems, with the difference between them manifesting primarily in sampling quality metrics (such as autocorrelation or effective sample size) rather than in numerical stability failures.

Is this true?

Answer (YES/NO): NO